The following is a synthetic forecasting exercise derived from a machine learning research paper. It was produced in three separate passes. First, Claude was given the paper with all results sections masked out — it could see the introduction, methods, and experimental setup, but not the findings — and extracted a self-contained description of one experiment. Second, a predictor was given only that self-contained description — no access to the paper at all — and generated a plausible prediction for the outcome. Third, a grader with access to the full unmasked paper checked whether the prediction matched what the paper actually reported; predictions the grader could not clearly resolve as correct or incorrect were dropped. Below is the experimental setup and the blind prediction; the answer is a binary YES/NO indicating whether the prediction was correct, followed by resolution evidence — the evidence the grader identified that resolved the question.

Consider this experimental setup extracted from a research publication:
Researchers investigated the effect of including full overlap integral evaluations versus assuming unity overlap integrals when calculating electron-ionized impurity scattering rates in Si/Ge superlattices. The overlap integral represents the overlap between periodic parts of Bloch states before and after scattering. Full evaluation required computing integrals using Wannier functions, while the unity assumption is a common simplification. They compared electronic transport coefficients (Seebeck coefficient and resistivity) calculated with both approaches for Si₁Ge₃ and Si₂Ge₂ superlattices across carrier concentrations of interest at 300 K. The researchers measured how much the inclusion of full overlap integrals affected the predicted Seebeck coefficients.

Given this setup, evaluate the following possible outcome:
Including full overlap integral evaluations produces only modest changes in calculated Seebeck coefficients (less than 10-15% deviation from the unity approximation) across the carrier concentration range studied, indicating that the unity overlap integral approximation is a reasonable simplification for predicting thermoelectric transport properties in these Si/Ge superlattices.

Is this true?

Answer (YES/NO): YES